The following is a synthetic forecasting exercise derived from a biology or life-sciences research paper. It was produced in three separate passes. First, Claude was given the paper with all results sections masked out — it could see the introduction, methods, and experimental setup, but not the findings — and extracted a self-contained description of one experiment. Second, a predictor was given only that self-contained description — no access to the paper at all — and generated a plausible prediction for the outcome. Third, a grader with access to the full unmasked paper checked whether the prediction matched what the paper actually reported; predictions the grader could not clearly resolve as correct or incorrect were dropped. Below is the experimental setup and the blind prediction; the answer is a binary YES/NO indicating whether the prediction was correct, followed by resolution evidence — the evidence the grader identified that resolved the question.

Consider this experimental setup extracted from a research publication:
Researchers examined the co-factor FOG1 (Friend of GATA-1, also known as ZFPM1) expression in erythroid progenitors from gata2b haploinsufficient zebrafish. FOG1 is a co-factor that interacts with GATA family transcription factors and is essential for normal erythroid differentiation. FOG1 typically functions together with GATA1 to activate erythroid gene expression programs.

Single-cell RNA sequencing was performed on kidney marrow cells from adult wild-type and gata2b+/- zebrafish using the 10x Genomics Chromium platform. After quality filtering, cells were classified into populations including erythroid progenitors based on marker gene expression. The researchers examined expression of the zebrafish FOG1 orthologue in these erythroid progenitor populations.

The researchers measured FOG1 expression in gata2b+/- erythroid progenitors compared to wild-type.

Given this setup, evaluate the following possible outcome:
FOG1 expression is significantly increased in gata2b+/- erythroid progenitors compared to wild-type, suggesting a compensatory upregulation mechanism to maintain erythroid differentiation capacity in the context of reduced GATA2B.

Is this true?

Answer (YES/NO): NO